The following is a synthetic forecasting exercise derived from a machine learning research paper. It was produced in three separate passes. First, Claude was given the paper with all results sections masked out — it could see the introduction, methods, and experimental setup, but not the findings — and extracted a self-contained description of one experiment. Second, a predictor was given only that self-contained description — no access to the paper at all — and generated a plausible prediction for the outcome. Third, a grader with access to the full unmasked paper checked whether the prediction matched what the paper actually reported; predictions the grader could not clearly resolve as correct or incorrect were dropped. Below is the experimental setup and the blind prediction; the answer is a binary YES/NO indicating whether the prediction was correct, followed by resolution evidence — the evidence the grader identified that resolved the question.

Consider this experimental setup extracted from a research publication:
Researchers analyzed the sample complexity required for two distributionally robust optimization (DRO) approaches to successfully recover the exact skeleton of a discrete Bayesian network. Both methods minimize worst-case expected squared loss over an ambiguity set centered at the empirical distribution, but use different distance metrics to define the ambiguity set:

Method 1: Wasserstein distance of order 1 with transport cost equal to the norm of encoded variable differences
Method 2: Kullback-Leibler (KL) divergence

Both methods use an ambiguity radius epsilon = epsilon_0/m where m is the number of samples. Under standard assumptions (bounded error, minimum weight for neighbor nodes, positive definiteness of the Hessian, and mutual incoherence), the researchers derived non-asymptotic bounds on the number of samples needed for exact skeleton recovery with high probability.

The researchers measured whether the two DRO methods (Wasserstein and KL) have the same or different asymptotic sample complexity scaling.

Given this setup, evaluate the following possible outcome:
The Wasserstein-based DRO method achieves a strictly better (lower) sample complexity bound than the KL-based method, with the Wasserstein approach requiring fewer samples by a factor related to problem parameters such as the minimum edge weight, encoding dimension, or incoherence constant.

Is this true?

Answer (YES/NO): NO